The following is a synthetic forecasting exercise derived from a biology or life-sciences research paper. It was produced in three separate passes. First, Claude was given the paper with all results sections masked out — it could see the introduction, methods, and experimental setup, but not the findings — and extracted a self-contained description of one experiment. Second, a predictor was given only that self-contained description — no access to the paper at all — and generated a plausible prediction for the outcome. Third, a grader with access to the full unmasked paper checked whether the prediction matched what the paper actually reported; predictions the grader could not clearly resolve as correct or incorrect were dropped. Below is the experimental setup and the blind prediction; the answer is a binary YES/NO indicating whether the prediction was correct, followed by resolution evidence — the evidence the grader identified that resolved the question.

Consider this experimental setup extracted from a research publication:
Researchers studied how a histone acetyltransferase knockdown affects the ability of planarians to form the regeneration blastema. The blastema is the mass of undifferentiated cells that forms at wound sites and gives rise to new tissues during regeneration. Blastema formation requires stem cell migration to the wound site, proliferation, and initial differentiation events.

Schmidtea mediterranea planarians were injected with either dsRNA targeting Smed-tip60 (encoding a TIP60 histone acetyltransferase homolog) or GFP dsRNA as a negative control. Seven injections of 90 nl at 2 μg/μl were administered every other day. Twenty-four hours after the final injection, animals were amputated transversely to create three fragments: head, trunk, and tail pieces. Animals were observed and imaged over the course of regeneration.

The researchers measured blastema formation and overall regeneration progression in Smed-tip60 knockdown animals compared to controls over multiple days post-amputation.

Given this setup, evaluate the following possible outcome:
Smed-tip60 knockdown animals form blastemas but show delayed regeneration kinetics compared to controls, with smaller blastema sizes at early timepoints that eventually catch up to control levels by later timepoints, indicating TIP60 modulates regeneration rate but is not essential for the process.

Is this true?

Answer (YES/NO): NO